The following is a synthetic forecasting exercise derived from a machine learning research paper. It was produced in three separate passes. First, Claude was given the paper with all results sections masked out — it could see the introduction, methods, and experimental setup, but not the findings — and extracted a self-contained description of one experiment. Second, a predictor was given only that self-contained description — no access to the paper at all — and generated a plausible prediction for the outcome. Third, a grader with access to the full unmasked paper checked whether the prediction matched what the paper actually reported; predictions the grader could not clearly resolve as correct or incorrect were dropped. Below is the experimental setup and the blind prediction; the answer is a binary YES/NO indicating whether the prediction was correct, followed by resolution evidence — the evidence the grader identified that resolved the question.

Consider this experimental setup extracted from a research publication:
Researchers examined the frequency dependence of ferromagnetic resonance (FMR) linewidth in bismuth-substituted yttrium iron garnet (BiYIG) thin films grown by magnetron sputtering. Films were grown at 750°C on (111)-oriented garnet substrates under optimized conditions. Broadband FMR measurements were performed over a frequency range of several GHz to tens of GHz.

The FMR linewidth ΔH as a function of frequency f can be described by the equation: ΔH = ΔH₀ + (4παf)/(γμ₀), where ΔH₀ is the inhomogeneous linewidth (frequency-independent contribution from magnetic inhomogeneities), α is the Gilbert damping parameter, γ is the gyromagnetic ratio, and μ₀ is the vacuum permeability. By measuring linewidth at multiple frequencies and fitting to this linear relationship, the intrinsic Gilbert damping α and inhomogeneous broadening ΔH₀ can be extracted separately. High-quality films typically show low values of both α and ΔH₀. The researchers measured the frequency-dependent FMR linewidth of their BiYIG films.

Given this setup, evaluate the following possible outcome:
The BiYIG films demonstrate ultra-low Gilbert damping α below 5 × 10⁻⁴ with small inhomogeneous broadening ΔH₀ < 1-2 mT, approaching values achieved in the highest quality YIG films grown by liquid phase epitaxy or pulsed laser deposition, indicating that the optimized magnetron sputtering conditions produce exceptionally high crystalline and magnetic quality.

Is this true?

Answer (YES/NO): YES